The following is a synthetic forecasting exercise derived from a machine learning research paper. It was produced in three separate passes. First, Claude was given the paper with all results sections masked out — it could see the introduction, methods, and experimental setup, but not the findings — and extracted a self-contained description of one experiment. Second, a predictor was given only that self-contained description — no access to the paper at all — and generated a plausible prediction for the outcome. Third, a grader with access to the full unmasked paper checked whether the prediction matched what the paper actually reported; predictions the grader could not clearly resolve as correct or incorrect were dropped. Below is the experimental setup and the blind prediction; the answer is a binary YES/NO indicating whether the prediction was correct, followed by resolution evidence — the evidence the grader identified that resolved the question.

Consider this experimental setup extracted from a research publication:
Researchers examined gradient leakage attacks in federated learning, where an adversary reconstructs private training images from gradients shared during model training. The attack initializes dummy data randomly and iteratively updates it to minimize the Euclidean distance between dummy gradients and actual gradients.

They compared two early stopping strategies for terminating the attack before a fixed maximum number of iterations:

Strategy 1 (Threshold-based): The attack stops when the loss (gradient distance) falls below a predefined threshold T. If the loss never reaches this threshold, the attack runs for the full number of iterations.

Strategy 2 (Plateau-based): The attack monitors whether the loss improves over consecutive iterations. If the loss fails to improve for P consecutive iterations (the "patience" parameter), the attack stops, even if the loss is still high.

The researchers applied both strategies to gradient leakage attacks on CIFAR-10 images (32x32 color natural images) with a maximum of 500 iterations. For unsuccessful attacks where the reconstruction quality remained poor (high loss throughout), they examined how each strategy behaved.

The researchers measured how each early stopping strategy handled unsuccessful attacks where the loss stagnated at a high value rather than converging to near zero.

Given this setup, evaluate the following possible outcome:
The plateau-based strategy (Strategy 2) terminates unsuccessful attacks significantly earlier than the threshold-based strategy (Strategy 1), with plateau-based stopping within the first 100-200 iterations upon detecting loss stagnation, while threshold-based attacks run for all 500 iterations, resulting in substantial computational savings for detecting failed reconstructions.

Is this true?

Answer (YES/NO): NO